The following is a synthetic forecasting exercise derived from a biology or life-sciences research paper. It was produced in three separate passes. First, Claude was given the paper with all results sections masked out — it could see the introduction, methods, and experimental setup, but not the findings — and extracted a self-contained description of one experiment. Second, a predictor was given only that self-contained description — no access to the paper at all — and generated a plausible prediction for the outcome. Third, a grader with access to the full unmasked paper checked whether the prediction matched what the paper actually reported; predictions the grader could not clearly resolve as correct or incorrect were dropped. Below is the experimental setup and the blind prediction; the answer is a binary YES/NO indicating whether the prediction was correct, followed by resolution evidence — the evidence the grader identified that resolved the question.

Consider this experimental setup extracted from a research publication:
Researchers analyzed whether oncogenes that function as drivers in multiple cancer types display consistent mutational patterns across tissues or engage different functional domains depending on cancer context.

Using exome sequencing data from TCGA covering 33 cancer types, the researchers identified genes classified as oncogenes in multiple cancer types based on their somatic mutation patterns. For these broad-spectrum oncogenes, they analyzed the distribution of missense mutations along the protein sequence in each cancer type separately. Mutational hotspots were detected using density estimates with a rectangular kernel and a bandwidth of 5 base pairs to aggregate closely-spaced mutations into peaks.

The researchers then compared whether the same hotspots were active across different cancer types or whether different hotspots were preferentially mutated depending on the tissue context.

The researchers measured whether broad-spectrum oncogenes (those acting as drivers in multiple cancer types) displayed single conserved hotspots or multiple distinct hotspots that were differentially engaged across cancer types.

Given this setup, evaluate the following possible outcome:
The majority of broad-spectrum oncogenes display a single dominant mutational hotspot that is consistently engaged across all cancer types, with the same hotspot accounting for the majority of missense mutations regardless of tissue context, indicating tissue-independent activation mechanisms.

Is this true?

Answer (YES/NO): NO